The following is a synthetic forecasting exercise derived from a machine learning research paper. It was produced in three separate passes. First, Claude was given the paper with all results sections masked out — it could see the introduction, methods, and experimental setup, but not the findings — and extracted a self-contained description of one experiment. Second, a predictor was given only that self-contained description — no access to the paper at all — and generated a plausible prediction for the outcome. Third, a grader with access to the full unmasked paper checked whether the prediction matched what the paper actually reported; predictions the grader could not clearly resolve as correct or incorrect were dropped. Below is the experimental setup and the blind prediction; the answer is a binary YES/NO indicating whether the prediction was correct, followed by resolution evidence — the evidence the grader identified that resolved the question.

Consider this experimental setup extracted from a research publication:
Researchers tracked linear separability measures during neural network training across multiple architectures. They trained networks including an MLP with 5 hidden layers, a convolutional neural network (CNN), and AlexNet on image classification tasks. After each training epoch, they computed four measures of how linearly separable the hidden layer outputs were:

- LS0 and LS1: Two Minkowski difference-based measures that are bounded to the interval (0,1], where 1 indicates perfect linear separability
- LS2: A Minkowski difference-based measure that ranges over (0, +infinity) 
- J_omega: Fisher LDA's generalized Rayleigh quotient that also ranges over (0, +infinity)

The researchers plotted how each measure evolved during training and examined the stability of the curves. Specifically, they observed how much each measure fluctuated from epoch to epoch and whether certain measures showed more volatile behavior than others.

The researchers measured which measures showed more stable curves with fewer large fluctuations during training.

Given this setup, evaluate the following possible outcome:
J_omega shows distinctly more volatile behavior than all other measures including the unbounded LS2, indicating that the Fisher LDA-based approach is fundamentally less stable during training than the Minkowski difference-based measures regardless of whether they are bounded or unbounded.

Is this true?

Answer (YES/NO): NO